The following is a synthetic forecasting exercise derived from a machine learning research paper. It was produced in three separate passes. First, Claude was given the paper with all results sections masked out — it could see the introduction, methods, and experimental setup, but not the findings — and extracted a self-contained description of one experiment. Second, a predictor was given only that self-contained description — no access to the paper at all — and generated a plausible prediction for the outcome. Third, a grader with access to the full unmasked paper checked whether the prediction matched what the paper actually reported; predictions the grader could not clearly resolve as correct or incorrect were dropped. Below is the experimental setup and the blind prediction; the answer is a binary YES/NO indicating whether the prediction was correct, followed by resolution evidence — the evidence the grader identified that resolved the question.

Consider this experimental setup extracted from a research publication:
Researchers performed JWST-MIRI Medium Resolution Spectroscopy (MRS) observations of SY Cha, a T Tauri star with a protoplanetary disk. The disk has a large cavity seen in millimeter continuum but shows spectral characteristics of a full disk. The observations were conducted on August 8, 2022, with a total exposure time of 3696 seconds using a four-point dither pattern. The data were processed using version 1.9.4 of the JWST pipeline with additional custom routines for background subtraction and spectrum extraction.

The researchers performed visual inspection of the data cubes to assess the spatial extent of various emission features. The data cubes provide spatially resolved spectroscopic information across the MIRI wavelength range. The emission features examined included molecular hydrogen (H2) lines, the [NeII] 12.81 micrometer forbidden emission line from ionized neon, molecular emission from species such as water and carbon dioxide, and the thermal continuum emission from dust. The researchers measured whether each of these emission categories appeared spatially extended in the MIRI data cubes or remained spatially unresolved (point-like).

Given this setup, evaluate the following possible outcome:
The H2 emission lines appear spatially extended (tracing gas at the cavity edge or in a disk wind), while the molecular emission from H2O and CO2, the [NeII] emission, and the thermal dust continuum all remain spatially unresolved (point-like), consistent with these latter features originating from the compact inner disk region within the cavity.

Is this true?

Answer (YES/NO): NO